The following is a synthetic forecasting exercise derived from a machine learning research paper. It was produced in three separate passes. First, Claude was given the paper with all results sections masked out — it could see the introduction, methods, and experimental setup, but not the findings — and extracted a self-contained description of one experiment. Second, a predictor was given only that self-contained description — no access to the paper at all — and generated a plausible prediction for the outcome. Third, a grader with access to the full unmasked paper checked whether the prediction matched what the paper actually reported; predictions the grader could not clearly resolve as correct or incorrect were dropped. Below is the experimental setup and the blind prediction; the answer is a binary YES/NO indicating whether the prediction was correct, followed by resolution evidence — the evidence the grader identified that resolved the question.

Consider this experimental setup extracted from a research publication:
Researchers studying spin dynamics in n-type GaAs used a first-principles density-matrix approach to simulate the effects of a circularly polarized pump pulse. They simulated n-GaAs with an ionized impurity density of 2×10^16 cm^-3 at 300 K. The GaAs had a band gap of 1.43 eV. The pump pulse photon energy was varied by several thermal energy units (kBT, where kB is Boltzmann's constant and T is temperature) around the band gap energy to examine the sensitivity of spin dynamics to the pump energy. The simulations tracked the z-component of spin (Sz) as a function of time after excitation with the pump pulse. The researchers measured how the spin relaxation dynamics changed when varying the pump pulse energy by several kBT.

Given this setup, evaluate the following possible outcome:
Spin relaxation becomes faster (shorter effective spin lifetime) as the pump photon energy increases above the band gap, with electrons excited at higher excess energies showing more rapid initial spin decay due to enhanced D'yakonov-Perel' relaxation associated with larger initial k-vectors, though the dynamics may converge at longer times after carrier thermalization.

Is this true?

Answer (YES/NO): NO